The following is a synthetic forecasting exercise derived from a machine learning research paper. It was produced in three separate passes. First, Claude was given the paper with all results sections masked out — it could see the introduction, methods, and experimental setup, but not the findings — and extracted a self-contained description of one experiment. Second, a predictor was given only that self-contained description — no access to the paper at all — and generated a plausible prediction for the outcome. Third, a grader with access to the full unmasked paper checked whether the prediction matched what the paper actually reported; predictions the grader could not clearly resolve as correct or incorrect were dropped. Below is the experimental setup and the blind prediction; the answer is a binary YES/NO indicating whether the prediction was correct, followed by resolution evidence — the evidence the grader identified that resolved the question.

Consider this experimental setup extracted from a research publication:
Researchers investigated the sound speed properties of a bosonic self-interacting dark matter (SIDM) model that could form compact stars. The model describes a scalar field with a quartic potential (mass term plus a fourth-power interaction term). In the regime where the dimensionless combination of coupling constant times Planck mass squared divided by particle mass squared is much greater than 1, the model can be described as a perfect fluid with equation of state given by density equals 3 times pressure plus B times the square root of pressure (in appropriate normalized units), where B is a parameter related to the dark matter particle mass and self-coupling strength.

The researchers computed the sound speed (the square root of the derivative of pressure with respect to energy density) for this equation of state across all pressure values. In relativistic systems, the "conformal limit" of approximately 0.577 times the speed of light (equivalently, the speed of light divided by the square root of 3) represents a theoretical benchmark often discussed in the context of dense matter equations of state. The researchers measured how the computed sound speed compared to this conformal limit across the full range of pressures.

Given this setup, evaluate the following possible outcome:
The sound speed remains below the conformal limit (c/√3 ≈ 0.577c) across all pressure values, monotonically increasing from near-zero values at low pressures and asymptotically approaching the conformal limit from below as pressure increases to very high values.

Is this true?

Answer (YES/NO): YES